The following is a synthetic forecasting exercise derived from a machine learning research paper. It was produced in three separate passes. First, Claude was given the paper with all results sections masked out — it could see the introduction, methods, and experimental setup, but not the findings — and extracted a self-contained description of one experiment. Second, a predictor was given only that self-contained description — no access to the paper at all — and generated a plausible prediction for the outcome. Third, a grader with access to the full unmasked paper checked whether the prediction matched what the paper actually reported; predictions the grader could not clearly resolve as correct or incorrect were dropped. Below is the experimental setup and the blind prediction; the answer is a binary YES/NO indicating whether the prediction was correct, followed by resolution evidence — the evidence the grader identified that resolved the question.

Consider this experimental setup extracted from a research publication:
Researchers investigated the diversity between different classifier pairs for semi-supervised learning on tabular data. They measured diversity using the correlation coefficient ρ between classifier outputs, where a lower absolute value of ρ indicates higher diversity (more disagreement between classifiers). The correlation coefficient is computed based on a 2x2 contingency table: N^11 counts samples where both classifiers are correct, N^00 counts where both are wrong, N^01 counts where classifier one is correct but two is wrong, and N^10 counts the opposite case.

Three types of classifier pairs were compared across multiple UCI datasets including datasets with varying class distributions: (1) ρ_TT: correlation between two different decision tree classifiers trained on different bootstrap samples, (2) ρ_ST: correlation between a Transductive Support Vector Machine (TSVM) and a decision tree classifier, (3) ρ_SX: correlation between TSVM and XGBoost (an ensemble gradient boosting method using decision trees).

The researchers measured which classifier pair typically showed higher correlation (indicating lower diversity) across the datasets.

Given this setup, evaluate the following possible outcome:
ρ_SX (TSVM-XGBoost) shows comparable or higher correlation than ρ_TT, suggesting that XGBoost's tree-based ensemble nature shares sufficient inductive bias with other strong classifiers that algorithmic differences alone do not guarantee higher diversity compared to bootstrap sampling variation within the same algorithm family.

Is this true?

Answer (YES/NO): NO